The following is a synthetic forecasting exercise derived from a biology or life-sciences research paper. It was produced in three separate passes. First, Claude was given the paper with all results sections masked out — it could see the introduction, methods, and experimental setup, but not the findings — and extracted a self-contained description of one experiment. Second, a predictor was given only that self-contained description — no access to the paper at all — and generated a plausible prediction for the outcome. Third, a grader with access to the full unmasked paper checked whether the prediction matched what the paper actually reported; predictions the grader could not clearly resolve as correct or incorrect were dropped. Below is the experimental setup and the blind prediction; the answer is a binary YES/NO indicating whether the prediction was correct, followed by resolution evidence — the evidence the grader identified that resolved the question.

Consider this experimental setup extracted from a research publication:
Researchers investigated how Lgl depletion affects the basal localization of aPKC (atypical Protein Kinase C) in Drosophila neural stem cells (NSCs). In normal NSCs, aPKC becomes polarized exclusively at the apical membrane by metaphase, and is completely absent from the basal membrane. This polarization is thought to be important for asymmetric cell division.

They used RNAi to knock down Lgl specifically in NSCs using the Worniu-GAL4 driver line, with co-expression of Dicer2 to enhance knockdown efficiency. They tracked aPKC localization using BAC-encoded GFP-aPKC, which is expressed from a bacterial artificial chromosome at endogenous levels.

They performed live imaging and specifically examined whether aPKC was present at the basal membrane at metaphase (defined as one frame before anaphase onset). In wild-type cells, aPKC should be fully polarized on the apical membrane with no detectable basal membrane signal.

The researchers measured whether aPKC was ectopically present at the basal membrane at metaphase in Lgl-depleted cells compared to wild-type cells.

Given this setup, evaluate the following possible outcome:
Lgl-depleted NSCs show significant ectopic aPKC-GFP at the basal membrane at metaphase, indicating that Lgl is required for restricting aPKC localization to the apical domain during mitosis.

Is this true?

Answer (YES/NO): YES